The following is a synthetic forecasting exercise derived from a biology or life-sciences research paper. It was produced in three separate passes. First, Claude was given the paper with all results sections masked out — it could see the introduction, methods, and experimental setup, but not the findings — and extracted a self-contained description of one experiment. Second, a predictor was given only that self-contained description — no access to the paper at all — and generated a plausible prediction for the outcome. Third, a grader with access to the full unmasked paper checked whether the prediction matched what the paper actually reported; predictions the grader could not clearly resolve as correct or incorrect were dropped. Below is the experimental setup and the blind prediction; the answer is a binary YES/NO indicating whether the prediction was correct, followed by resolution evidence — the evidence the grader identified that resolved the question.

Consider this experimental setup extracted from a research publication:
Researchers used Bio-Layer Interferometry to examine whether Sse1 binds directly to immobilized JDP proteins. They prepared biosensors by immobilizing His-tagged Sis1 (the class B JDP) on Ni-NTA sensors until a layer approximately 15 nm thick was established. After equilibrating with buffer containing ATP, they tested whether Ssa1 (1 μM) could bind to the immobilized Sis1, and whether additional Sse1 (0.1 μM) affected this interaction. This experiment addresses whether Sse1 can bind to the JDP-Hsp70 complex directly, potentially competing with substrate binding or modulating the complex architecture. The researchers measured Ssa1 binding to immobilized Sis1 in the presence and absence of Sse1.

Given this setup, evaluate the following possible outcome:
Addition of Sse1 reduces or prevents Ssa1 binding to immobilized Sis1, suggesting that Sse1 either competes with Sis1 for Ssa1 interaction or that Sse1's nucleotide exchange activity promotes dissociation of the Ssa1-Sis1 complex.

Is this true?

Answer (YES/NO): YES